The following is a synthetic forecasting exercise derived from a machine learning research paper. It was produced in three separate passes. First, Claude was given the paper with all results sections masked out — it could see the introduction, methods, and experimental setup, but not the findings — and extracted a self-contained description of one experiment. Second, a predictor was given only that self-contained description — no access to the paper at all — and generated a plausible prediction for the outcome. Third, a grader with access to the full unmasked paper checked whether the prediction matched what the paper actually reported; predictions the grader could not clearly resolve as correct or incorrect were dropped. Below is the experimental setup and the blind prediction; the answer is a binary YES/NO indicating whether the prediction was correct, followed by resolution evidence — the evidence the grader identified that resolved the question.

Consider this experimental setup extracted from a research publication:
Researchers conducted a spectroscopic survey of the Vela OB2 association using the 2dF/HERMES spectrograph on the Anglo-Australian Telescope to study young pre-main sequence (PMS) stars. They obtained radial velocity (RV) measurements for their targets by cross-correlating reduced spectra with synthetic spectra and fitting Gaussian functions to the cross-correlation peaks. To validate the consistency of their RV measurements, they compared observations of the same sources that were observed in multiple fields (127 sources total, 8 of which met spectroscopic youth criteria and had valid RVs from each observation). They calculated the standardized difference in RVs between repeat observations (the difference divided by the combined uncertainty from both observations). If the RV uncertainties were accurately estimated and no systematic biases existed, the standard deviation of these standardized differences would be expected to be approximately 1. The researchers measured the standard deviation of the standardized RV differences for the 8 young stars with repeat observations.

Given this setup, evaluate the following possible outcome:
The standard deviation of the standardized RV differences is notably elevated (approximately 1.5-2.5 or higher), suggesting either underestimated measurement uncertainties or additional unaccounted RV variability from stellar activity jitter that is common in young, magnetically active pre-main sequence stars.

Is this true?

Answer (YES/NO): YES